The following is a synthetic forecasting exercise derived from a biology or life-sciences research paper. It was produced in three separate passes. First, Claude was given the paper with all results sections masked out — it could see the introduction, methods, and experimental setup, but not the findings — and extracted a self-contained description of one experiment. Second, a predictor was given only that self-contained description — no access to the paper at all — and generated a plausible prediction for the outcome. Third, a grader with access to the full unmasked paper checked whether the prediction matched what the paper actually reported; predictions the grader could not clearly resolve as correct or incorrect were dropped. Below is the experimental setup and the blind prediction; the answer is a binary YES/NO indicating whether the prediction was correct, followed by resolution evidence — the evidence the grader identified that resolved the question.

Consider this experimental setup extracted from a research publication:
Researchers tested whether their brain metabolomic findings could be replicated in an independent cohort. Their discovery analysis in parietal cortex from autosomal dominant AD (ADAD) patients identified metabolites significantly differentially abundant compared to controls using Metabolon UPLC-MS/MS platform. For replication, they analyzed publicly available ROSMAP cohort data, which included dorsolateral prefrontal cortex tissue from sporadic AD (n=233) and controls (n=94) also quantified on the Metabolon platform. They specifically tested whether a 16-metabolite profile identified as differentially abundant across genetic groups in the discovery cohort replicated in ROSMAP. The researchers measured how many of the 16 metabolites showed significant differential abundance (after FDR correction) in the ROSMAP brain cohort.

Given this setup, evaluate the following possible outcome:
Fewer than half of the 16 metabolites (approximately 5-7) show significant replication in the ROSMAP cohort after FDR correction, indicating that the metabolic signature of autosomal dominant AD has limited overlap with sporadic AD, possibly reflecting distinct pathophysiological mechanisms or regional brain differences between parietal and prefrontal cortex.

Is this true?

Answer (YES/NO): NO